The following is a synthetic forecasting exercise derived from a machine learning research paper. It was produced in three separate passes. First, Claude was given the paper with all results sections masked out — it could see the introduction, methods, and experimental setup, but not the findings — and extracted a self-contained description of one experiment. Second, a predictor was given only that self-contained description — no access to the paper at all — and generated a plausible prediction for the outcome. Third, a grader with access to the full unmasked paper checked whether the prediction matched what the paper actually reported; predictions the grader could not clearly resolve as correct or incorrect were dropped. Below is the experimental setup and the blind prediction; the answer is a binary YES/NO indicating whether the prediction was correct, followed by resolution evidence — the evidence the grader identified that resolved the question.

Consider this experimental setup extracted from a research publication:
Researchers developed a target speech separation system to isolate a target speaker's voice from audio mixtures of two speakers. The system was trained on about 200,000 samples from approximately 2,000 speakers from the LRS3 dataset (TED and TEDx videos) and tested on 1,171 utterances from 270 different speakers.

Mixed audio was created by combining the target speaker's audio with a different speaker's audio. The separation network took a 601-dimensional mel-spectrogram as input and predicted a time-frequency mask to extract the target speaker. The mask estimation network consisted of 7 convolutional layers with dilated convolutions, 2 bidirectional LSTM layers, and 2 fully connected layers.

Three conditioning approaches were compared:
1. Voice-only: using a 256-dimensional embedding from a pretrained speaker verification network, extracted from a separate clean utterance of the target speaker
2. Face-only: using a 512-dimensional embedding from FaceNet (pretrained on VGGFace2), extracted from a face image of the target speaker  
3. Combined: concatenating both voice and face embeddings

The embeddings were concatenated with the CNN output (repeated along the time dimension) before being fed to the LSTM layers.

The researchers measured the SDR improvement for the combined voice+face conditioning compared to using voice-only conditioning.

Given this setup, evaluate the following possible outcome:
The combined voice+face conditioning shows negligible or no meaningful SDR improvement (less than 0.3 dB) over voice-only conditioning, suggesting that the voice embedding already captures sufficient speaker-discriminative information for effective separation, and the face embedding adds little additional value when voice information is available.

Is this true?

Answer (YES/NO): NO